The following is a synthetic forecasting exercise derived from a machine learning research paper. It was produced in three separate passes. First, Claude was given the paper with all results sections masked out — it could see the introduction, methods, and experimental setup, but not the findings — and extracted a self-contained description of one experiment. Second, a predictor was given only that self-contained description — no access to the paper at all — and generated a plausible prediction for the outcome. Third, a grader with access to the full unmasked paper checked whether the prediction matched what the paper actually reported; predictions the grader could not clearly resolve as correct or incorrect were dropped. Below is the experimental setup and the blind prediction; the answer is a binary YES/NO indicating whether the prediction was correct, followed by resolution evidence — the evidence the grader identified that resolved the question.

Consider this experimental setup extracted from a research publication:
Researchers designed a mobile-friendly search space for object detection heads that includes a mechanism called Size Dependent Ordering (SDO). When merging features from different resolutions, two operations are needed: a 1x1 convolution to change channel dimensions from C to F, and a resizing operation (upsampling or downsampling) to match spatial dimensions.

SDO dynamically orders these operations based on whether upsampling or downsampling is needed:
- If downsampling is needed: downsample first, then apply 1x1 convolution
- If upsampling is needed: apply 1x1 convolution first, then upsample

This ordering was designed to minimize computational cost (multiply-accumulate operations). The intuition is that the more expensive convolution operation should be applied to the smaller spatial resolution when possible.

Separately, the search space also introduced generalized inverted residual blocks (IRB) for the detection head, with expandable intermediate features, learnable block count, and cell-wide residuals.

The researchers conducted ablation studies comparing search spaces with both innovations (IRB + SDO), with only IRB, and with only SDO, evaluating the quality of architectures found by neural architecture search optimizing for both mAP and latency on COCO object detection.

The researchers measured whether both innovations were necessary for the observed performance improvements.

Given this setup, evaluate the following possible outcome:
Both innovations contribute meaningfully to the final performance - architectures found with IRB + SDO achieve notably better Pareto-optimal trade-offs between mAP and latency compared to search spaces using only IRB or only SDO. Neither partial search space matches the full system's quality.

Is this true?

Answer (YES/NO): YES